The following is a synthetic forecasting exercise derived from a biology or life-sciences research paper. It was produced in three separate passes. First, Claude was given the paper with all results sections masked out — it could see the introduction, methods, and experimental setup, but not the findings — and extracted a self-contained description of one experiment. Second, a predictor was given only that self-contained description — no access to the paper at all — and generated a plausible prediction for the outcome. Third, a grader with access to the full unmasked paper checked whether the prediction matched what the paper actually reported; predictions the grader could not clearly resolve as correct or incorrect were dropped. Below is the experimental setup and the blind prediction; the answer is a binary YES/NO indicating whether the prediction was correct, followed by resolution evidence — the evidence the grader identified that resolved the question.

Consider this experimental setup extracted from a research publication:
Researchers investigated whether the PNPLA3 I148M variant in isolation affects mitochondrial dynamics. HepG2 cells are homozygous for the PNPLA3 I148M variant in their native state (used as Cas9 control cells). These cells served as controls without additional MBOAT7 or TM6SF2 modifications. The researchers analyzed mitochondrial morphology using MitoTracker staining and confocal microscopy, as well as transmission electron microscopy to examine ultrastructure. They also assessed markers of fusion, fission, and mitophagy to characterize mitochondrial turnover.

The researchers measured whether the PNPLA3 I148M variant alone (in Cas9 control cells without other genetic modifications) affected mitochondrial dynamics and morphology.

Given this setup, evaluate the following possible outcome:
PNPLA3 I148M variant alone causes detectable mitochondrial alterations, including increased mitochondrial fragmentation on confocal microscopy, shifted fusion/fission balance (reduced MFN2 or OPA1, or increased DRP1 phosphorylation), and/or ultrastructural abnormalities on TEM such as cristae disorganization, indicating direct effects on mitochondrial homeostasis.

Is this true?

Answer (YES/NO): NO